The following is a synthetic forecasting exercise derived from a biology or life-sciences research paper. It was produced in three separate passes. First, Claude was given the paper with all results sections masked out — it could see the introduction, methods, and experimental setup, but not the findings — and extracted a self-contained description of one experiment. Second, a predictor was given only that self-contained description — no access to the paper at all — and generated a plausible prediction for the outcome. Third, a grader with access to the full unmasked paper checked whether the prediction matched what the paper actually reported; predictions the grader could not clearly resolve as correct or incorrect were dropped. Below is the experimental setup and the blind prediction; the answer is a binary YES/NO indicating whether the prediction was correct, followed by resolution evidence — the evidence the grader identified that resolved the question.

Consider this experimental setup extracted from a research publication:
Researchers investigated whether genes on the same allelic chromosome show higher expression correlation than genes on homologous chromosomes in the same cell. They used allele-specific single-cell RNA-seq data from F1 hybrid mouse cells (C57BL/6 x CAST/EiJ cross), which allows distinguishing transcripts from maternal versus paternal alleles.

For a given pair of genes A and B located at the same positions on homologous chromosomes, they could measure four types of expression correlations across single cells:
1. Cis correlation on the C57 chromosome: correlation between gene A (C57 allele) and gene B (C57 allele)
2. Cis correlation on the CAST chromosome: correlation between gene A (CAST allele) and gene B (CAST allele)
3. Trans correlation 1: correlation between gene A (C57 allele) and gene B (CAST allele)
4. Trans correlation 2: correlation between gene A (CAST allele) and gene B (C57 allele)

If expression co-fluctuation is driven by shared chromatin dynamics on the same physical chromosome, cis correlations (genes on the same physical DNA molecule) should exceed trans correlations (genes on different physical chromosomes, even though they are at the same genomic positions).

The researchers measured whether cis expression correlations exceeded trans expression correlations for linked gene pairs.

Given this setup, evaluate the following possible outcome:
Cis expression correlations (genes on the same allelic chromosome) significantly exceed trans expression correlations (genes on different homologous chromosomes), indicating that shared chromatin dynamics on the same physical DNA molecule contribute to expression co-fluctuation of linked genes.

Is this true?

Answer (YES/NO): YES